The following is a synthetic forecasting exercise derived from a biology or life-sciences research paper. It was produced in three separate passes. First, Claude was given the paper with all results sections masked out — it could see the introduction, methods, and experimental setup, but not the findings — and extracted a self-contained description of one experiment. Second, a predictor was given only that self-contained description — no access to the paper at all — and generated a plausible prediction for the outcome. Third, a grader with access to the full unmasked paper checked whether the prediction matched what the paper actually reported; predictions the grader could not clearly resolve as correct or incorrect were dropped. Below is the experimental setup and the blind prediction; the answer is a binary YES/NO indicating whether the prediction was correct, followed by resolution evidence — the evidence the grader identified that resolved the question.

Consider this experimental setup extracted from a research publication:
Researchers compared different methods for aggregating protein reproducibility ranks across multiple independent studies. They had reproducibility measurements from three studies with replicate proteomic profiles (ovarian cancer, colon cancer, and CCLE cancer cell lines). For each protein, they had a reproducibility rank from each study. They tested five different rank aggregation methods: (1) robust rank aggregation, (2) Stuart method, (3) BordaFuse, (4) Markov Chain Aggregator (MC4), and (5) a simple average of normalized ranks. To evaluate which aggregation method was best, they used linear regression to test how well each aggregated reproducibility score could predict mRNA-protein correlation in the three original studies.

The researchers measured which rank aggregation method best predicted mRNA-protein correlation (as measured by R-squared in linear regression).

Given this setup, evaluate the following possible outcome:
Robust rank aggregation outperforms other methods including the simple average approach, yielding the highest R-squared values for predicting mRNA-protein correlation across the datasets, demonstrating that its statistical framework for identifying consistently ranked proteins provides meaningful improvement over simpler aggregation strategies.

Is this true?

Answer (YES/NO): NO